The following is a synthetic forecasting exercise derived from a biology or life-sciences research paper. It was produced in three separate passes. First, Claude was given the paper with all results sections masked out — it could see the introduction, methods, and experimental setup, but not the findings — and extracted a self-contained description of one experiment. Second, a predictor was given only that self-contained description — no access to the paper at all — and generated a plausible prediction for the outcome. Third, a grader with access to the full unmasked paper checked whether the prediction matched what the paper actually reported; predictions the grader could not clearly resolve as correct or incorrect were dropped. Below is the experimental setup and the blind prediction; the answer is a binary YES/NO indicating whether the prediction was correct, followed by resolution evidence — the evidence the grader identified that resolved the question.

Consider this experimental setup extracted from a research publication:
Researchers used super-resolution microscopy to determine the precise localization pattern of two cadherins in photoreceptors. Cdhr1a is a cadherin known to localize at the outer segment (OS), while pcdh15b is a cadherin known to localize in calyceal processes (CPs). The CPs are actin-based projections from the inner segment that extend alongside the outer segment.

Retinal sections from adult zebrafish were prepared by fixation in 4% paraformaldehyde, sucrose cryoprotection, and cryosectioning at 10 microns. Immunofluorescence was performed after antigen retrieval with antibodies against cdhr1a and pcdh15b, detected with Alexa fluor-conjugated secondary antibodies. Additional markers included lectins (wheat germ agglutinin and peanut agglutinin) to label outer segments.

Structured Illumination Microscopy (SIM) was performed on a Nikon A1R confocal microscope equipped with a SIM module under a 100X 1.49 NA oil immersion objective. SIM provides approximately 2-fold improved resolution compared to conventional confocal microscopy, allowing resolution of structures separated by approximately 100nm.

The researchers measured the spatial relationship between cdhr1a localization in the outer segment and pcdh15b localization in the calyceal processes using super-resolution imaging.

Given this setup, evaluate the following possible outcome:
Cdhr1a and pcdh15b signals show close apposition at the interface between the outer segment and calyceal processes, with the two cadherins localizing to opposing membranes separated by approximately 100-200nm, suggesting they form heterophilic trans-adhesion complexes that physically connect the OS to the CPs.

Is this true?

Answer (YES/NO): YES